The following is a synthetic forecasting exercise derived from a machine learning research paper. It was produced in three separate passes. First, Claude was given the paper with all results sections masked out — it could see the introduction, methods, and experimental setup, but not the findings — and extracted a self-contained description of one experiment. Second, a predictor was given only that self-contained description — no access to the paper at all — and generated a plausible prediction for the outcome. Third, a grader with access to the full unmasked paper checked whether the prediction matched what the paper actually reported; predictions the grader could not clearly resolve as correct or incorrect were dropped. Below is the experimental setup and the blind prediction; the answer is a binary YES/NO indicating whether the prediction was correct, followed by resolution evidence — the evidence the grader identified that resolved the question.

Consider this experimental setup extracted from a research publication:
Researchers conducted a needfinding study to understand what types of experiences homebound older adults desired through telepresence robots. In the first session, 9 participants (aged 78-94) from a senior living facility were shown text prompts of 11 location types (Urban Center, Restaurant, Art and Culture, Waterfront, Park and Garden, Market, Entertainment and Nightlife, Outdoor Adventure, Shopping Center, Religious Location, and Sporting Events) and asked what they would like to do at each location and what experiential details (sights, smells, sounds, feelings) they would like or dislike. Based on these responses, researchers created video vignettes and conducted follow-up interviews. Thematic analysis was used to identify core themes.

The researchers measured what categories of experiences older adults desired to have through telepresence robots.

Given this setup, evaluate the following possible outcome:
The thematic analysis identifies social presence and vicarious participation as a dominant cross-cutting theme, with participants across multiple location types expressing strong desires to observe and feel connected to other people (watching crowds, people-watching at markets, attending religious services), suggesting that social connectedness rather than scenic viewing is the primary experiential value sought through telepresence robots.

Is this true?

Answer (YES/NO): NO